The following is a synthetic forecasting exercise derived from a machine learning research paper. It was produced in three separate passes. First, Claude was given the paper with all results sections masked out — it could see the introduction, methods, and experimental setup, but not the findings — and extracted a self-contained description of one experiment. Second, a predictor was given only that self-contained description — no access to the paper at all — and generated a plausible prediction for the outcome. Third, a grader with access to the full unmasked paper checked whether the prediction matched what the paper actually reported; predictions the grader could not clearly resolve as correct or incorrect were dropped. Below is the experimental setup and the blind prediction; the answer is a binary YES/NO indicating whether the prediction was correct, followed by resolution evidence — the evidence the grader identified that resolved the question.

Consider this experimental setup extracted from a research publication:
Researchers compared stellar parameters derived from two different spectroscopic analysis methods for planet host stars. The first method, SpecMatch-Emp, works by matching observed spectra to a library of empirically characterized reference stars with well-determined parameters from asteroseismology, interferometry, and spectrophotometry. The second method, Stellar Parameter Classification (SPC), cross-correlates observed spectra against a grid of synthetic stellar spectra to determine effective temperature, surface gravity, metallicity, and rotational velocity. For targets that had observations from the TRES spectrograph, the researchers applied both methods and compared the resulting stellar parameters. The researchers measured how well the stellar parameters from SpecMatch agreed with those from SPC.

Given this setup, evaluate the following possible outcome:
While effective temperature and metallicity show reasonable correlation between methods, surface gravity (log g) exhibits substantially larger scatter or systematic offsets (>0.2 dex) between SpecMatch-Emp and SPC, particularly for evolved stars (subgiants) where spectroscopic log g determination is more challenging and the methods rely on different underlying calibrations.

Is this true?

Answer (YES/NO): NO